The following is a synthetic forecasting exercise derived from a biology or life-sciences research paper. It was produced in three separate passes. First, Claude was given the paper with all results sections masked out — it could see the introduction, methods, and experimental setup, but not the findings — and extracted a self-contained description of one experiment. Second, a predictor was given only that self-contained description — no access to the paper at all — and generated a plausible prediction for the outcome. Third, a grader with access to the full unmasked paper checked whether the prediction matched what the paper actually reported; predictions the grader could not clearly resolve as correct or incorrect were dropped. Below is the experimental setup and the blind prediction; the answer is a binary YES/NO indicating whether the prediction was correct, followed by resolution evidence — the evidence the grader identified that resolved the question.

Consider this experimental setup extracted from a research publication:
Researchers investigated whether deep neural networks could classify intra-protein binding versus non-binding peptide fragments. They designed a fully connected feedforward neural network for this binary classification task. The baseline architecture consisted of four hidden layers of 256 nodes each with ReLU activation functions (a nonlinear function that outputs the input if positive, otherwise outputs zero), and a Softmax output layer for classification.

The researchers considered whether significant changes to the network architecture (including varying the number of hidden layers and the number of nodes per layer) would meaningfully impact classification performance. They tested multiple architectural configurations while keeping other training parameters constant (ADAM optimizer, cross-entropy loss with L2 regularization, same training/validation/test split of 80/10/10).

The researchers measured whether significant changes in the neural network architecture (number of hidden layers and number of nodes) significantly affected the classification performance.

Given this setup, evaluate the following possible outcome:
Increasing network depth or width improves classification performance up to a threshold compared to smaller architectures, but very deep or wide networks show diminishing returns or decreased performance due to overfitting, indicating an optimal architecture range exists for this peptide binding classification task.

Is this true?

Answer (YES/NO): NO